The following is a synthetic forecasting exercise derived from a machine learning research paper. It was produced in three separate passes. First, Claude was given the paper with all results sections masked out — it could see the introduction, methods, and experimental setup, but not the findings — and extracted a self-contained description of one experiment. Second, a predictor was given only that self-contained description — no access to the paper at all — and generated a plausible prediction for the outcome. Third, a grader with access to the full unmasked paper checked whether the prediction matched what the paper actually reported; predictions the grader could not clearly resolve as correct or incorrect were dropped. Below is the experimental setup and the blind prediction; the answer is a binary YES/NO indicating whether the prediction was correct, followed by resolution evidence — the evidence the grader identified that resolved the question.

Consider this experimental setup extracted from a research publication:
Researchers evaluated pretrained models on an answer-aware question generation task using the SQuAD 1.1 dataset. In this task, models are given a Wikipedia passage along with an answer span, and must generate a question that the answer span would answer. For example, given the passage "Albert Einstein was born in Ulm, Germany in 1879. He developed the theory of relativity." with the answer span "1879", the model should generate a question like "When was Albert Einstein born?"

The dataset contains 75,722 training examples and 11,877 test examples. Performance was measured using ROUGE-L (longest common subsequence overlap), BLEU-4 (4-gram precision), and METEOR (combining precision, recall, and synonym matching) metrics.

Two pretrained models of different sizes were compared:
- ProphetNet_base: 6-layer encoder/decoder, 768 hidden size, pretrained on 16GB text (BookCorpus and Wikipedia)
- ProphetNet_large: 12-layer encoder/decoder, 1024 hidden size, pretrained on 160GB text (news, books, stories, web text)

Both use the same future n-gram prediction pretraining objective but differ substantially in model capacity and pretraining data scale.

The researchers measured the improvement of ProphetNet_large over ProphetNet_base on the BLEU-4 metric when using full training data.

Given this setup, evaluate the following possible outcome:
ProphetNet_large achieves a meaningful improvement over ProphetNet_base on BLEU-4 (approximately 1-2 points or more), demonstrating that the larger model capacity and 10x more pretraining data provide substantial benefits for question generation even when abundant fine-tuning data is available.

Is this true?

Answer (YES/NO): YES